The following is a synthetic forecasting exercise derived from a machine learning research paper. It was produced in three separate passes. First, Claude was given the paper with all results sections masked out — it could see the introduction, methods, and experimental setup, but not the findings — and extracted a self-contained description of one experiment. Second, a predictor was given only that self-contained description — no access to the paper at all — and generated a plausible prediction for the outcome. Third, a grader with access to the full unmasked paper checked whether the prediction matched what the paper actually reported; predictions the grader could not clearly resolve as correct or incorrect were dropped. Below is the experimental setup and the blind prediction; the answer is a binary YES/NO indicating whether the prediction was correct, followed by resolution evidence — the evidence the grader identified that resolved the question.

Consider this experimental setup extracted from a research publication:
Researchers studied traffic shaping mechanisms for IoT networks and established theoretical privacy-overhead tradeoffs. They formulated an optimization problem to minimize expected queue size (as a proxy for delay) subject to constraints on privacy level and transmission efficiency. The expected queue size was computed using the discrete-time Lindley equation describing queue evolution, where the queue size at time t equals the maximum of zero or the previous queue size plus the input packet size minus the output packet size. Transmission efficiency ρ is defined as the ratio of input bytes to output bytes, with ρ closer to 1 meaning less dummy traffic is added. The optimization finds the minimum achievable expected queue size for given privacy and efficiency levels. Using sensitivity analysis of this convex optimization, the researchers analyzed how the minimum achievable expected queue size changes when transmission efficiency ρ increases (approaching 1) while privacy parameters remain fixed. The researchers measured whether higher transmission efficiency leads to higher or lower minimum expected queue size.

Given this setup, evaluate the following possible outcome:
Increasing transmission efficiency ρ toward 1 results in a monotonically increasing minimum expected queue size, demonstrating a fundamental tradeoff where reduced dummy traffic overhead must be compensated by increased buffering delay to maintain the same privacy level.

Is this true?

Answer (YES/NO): YES